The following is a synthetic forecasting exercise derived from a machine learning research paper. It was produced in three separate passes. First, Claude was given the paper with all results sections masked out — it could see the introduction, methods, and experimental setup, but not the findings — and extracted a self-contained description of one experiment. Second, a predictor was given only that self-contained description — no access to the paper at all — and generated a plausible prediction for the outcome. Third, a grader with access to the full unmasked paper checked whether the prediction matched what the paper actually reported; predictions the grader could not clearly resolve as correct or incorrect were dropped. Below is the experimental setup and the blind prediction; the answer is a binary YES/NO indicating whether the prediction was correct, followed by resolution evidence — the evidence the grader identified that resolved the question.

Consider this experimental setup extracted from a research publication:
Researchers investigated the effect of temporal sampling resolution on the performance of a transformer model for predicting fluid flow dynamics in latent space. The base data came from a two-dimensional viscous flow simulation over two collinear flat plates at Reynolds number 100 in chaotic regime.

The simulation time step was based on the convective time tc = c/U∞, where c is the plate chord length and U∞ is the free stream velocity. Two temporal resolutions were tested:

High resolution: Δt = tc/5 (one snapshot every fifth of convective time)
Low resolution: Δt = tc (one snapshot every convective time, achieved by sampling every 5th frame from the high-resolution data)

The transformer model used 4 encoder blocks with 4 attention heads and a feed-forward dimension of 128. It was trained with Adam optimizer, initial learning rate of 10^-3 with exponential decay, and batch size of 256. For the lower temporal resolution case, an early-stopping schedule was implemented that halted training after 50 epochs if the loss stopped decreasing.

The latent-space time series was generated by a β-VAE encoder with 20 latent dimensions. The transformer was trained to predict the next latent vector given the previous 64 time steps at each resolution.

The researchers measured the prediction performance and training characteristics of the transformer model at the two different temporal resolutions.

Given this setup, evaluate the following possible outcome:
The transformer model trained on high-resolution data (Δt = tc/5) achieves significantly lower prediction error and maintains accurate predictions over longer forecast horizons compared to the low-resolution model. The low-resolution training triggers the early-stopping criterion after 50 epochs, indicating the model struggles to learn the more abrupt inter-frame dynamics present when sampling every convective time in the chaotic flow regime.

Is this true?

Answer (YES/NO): NO